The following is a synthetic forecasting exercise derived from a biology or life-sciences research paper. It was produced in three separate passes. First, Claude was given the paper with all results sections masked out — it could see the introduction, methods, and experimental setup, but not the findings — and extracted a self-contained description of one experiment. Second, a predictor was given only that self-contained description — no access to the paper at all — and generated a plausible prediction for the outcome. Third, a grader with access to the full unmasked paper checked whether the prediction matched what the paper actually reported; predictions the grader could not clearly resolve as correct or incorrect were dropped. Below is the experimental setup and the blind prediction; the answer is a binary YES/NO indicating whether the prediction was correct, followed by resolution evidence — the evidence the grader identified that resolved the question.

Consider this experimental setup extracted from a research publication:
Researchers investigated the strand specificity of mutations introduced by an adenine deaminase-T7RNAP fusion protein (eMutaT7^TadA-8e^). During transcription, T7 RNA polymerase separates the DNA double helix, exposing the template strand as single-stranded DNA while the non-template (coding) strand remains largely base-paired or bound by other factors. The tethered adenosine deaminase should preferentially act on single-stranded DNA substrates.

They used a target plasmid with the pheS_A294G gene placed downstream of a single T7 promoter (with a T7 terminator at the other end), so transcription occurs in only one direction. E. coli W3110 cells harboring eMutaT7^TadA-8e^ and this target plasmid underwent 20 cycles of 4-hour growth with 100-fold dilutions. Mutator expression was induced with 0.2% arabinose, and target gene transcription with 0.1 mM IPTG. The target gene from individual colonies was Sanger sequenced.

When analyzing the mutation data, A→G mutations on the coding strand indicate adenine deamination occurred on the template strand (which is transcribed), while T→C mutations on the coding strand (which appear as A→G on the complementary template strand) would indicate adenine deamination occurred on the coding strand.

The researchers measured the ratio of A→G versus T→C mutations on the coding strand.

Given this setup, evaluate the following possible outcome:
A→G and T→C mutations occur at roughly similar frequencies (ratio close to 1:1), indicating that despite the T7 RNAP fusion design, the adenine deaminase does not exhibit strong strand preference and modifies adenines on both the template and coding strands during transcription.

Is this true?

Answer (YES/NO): YES